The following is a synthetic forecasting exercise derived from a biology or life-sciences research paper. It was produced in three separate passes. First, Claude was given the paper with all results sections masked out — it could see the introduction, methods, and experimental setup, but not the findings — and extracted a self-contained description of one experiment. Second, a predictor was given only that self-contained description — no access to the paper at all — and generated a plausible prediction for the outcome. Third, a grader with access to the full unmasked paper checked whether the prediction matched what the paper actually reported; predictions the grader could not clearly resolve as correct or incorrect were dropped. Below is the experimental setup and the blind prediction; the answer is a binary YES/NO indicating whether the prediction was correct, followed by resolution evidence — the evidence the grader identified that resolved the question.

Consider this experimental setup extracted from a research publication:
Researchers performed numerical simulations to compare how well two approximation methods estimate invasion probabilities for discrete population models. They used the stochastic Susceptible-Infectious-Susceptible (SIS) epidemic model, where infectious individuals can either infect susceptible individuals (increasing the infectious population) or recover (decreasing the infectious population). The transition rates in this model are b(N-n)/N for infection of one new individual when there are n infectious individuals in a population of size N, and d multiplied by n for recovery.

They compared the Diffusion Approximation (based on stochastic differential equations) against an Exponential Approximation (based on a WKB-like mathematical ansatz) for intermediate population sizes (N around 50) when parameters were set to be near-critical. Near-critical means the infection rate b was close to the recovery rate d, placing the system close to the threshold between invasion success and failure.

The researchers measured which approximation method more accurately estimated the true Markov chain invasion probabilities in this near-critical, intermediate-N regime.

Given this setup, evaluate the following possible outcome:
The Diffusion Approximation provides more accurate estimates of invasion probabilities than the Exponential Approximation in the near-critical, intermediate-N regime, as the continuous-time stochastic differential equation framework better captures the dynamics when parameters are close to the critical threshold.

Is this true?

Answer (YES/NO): YES